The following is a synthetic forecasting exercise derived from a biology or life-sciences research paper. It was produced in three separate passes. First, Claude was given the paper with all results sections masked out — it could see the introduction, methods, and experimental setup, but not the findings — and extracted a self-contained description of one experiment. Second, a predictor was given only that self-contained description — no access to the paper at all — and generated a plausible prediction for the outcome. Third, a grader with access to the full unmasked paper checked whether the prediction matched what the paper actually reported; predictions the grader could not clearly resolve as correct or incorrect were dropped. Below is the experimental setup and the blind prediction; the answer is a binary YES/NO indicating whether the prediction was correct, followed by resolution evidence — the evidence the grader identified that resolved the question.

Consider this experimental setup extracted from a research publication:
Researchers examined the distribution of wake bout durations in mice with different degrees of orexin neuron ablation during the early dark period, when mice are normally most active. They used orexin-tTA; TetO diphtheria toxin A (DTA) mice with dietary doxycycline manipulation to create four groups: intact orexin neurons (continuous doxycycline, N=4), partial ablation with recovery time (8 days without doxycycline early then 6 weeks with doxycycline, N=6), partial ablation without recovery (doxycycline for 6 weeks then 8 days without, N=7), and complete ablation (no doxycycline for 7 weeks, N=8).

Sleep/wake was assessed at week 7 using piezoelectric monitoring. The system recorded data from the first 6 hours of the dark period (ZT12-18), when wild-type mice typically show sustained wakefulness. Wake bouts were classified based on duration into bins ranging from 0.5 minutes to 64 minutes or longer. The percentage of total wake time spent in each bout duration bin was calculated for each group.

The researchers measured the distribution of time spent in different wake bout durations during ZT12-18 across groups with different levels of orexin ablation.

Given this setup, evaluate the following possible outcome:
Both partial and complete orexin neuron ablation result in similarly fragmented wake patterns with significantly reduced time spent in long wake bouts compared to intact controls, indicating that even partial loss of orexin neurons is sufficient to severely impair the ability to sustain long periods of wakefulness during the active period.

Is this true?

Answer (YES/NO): NO